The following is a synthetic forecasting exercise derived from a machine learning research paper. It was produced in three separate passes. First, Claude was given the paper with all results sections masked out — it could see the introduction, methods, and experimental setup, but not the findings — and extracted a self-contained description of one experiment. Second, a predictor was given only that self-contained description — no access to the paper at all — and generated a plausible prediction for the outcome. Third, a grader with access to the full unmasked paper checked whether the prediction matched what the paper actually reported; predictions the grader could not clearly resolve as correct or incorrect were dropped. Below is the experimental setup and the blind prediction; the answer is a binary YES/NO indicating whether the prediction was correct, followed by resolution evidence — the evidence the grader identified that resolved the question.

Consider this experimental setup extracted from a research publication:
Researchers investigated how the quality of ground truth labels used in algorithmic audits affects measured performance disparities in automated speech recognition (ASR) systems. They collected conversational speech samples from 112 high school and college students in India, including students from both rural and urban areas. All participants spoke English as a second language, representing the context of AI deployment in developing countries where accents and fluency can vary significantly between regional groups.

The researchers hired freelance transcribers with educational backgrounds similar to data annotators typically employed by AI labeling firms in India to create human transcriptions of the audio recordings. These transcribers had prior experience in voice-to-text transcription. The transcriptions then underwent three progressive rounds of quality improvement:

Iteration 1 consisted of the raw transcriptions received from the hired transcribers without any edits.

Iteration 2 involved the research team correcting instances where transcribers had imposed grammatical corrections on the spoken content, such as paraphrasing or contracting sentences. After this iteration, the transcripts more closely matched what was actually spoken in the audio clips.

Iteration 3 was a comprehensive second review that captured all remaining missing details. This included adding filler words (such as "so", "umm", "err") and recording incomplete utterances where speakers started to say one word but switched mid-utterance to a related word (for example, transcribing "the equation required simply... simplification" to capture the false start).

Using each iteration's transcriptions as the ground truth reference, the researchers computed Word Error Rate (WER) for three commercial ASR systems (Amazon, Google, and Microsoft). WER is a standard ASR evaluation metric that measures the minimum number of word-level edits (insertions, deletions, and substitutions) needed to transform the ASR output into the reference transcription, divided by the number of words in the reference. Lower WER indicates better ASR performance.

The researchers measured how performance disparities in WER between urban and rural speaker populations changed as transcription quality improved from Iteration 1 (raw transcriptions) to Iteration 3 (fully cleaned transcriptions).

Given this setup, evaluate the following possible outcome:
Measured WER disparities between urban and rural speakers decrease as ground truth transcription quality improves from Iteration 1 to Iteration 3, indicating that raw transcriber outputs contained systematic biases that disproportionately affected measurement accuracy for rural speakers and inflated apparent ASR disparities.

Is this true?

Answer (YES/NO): YES